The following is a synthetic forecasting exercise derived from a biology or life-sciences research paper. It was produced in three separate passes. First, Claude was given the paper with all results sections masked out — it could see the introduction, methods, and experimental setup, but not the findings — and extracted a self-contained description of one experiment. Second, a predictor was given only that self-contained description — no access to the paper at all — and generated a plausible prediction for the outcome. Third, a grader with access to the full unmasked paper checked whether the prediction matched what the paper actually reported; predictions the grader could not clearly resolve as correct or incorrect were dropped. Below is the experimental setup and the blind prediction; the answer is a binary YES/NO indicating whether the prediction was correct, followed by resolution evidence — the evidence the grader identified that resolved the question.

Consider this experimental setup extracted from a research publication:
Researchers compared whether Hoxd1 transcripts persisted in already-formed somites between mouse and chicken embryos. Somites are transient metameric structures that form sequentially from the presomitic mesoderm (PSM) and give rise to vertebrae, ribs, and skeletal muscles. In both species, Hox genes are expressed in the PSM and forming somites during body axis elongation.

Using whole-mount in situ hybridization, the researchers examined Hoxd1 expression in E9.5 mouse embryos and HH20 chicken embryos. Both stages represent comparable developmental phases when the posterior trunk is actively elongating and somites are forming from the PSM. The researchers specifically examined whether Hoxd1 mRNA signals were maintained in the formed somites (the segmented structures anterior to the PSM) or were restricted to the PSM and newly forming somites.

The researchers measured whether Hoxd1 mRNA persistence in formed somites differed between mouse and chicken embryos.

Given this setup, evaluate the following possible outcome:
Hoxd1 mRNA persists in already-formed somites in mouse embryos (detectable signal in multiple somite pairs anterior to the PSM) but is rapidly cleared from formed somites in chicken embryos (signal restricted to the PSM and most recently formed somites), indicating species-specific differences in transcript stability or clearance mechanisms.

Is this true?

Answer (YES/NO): NO